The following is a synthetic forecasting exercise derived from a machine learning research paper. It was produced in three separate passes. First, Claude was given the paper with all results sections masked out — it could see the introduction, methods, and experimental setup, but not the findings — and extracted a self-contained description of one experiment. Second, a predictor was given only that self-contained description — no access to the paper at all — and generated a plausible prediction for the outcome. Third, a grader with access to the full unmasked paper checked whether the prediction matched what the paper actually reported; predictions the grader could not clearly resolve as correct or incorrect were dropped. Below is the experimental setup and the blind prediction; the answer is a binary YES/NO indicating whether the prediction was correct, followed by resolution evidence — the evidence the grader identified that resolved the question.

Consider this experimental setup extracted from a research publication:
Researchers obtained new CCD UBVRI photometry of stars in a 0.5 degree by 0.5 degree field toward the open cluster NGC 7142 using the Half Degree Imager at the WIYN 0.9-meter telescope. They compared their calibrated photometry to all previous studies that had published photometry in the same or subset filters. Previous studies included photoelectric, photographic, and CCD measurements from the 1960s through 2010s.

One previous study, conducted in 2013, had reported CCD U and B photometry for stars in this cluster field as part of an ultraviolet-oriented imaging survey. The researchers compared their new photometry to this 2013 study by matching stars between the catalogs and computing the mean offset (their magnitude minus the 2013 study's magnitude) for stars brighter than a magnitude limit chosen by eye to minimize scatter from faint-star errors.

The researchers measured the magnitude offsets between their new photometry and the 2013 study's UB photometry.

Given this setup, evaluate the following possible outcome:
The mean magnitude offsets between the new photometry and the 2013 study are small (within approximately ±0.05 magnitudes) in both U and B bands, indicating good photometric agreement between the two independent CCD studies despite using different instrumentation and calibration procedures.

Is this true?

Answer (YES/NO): NO